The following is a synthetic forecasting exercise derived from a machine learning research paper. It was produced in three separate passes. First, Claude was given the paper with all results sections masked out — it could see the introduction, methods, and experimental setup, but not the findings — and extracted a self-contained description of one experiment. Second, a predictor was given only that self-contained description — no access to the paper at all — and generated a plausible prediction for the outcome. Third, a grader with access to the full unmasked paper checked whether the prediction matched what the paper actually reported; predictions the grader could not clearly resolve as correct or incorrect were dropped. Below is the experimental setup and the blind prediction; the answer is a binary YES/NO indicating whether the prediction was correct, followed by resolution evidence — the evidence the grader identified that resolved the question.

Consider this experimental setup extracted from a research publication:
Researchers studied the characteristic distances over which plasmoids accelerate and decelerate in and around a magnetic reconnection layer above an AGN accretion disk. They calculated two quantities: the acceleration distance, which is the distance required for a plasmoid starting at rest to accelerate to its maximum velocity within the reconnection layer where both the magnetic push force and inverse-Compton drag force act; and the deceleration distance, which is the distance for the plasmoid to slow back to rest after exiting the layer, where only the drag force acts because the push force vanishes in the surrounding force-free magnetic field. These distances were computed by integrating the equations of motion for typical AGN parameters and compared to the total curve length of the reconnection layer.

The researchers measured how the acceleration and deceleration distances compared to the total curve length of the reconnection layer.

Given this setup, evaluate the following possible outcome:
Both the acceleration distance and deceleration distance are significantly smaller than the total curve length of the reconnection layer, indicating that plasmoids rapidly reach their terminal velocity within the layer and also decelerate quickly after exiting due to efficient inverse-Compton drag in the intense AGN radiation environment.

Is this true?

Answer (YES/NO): YES